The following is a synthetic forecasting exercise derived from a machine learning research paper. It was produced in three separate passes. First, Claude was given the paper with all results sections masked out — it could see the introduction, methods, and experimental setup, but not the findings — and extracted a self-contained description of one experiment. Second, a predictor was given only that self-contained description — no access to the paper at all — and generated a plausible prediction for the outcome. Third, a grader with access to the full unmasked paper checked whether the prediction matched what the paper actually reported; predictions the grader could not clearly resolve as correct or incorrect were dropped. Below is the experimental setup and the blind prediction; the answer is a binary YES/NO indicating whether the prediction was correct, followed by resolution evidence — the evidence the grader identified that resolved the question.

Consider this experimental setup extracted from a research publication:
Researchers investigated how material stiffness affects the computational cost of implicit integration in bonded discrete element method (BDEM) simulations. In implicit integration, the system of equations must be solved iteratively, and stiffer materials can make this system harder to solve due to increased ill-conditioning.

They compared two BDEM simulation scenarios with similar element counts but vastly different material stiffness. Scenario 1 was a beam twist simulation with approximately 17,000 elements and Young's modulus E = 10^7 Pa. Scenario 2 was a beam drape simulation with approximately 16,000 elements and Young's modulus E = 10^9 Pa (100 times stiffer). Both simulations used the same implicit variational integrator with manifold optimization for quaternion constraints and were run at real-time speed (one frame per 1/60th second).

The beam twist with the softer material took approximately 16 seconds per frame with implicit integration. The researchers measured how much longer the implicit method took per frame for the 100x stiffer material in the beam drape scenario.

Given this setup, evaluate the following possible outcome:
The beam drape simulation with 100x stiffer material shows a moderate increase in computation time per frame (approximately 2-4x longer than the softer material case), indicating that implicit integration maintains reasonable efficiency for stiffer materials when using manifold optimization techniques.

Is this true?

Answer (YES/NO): NO